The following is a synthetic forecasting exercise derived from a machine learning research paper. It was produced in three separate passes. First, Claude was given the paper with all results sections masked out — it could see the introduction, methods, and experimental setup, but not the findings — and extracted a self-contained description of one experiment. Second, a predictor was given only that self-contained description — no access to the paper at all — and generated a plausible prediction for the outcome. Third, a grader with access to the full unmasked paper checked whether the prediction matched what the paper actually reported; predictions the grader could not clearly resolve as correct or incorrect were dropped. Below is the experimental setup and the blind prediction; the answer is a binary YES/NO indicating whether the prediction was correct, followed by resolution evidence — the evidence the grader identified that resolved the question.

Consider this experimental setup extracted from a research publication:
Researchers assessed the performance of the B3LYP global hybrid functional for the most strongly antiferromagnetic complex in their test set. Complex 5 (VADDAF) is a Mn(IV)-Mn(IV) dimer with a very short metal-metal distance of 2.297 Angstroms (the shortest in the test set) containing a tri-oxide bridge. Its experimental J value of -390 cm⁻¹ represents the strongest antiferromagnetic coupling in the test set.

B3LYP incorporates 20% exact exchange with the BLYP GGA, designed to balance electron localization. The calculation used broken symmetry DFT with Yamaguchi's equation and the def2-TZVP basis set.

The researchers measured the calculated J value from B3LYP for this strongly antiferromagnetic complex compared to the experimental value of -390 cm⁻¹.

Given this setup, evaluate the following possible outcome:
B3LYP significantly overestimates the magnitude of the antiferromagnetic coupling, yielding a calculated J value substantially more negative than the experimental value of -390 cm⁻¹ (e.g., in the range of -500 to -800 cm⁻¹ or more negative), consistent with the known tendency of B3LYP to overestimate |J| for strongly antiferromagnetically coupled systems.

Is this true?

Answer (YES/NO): NO